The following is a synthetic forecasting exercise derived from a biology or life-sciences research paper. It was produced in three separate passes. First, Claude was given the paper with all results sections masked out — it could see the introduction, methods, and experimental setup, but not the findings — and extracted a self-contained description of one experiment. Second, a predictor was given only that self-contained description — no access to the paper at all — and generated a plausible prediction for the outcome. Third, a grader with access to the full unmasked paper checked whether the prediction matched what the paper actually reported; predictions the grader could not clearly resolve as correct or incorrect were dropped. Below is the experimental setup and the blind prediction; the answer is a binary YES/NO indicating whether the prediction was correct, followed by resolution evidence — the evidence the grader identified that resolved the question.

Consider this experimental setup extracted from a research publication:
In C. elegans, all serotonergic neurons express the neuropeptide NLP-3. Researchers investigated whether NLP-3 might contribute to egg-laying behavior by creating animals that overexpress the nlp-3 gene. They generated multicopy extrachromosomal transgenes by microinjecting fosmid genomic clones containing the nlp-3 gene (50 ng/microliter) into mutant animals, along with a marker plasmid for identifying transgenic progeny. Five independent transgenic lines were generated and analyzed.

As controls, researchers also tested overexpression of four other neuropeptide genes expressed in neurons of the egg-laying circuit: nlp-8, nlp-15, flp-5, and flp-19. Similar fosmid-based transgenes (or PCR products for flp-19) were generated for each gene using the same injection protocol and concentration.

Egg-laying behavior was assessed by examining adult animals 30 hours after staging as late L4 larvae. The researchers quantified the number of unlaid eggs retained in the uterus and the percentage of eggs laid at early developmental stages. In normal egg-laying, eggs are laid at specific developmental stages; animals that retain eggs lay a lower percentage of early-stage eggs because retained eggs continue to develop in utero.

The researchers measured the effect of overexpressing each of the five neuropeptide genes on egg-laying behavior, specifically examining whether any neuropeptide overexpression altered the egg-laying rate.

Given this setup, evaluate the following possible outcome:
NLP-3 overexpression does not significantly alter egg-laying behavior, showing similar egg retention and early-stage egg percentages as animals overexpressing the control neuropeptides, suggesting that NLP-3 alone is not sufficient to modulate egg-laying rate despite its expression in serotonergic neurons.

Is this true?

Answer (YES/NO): NO